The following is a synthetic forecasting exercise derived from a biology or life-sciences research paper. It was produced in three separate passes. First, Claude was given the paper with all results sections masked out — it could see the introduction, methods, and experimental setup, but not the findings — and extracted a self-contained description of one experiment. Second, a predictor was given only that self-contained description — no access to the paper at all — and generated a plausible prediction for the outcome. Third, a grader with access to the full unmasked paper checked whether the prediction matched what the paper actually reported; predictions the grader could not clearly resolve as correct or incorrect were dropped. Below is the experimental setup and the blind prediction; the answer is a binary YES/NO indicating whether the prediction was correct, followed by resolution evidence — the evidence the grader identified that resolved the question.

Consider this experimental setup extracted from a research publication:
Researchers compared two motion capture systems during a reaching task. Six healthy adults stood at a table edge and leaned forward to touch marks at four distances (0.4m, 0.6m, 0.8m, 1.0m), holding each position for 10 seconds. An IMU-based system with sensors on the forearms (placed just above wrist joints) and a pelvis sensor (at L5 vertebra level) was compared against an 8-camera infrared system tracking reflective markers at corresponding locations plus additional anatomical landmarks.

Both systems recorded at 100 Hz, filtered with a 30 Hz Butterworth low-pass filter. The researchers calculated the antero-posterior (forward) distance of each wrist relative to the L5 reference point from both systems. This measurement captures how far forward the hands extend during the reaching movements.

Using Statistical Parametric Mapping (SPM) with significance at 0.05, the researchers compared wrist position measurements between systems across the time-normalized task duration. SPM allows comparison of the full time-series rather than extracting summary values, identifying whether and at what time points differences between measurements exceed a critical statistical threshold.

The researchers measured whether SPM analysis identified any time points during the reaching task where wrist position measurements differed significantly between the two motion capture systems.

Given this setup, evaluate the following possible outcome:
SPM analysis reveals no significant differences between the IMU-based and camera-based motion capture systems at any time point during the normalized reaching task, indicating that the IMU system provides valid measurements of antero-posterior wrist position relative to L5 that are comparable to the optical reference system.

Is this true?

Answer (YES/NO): YES